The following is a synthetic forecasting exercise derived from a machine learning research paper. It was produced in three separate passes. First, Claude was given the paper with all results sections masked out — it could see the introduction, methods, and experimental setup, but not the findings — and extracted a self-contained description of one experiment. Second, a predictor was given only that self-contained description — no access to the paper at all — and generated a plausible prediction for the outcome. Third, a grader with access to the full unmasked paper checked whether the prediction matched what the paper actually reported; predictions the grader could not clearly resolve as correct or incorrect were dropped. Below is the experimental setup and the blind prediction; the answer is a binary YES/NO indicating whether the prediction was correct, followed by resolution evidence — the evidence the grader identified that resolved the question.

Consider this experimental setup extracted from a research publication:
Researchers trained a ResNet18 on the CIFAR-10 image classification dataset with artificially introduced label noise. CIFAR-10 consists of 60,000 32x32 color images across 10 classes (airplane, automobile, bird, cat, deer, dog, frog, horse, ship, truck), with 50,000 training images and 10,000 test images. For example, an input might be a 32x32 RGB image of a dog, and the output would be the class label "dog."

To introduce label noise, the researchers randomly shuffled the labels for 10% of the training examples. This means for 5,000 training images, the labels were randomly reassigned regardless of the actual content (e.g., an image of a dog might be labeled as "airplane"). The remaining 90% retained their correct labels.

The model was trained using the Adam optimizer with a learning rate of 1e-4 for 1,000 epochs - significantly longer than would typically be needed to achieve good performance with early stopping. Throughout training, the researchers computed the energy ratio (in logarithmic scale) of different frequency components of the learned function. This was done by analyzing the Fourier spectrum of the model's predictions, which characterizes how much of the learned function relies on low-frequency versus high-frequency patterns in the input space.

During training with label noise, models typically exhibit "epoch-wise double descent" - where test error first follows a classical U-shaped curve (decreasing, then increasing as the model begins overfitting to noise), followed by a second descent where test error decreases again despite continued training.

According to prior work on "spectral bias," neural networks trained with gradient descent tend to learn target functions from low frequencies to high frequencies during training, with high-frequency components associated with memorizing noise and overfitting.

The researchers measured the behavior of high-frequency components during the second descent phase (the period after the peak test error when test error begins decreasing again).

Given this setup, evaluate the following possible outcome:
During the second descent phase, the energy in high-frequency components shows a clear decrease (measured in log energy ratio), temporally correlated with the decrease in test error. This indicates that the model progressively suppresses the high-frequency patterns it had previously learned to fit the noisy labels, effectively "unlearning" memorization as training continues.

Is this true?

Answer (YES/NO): NO